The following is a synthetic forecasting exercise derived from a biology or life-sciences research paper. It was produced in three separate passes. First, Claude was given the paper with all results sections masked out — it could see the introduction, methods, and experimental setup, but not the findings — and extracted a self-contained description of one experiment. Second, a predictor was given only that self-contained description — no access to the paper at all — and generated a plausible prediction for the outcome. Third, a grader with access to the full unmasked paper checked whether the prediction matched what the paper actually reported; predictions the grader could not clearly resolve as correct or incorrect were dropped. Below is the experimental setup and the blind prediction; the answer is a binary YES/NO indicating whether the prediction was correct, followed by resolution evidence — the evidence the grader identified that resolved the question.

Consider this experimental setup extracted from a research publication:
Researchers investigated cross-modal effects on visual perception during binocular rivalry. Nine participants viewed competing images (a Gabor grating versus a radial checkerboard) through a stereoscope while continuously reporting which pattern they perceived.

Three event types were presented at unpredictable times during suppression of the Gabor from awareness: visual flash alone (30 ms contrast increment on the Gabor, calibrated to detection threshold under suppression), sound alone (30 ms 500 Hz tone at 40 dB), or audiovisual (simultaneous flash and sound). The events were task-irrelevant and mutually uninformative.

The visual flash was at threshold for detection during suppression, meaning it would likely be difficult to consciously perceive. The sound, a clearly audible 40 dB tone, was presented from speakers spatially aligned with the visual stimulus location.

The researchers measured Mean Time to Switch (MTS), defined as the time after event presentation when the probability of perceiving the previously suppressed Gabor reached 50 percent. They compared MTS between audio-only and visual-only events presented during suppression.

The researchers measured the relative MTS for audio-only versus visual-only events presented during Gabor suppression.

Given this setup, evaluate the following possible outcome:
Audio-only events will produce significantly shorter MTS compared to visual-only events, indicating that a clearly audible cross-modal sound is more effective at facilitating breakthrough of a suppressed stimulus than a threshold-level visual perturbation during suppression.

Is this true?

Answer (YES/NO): NO